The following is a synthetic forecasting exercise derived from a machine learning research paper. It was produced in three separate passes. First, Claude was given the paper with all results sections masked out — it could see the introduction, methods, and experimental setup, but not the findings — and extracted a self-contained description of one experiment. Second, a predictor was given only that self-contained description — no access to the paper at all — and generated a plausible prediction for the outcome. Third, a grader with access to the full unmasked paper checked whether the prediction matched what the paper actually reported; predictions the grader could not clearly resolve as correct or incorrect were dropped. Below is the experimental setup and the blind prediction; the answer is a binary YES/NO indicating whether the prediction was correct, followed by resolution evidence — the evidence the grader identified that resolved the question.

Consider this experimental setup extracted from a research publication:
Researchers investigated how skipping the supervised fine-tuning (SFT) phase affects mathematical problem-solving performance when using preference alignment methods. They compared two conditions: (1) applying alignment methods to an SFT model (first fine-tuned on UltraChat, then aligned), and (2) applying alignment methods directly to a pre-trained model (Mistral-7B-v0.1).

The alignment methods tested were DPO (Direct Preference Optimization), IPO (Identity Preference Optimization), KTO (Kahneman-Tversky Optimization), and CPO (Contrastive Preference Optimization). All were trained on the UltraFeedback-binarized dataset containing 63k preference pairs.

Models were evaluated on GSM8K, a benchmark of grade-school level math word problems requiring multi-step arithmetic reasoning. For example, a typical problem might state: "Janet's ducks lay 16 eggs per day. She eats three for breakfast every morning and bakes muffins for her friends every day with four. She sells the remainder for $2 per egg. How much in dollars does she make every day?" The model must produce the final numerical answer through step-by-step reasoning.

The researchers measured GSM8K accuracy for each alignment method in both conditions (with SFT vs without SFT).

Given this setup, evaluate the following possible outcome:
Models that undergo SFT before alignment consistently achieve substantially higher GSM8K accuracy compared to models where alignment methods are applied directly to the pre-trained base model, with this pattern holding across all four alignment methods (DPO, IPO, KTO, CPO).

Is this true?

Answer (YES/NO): NO